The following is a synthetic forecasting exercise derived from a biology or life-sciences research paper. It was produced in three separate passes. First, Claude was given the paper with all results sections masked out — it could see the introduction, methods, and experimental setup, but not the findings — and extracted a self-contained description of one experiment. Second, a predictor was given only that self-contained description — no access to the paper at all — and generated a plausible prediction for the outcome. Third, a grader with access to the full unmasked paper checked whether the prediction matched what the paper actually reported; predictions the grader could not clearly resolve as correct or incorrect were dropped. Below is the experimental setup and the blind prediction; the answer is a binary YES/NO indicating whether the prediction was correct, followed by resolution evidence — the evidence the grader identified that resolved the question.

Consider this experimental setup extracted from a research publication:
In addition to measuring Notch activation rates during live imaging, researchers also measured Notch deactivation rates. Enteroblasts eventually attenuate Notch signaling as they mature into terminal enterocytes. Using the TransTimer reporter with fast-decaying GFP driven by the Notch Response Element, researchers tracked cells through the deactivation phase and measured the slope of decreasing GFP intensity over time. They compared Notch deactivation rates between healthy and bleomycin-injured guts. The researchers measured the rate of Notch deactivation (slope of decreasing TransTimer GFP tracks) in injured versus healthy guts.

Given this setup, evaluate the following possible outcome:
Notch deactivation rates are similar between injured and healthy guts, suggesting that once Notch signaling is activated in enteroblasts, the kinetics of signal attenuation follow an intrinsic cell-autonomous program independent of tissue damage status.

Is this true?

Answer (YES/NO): NO